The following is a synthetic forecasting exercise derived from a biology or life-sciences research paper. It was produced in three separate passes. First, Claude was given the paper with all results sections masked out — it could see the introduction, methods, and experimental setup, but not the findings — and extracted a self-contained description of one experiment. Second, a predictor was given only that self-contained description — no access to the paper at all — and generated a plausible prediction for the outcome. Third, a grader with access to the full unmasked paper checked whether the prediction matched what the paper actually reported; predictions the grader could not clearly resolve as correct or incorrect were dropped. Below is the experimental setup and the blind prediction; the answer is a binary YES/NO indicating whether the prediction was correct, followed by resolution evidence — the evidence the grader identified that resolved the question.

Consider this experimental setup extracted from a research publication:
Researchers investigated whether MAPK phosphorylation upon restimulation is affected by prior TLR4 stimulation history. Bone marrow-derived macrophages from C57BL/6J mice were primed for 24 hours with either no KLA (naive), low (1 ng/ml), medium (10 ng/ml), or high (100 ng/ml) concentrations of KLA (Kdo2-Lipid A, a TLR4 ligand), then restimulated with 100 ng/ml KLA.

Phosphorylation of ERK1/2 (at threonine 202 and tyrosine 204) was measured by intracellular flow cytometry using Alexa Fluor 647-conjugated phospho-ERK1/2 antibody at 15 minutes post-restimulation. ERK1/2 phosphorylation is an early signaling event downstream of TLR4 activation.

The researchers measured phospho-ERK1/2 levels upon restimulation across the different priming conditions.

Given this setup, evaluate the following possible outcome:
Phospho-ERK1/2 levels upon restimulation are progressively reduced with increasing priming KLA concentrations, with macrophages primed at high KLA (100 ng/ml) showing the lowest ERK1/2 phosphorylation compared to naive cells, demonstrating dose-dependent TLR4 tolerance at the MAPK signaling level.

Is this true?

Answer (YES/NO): YES